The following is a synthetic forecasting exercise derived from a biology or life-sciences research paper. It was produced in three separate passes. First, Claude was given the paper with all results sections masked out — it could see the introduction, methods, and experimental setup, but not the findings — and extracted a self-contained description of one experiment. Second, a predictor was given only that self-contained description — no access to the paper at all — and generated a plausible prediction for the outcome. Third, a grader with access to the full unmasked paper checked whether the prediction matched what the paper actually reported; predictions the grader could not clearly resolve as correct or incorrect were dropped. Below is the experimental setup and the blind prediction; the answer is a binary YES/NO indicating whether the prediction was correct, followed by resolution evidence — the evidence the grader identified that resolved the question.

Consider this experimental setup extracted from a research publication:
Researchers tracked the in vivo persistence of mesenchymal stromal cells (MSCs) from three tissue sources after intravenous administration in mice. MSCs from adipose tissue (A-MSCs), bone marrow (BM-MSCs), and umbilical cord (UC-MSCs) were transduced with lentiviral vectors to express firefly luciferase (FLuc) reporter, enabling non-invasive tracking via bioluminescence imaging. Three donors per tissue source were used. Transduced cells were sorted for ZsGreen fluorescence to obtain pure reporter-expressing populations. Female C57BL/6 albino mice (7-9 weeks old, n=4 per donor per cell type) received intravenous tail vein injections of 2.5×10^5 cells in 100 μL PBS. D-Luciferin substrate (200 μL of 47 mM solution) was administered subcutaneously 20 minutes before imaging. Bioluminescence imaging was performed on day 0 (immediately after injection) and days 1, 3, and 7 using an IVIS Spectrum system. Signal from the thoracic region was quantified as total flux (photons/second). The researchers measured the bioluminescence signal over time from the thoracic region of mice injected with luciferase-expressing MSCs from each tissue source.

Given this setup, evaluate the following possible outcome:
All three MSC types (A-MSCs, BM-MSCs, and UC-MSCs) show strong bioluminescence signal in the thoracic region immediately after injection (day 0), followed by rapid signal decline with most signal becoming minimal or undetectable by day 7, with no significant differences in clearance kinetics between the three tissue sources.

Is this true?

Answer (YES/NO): NO